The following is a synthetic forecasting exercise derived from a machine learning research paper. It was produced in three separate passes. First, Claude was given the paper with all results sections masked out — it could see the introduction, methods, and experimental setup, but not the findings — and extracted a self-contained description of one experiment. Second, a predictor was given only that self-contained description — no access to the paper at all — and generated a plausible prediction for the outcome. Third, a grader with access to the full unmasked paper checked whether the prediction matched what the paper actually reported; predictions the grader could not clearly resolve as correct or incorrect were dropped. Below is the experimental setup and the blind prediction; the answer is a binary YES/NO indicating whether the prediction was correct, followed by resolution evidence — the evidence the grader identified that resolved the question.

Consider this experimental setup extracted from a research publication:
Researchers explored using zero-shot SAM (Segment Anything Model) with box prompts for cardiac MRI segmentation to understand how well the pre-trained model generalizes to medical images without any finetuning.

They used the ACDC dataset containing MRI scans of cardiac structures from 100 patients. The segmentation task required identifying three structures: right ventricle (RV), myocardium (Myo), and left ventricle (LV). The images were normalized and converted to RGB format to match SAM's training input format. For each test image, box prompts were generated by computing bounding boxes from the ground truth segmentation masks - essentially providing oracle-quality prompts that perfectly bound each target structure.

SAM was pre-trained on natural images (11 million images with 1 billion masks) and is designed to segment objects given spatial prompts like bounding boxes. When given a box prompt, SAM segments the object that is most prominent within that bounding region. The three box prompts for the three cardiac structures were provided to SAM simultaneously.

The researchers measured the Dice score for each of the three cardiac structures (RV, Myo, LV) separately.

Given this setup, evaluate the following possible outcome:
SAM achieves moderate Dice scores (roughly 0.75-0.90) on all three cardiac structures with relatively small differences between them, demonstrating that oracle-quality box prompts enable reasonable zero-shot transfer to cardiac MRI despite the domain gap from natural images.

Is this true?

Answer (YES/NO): NO